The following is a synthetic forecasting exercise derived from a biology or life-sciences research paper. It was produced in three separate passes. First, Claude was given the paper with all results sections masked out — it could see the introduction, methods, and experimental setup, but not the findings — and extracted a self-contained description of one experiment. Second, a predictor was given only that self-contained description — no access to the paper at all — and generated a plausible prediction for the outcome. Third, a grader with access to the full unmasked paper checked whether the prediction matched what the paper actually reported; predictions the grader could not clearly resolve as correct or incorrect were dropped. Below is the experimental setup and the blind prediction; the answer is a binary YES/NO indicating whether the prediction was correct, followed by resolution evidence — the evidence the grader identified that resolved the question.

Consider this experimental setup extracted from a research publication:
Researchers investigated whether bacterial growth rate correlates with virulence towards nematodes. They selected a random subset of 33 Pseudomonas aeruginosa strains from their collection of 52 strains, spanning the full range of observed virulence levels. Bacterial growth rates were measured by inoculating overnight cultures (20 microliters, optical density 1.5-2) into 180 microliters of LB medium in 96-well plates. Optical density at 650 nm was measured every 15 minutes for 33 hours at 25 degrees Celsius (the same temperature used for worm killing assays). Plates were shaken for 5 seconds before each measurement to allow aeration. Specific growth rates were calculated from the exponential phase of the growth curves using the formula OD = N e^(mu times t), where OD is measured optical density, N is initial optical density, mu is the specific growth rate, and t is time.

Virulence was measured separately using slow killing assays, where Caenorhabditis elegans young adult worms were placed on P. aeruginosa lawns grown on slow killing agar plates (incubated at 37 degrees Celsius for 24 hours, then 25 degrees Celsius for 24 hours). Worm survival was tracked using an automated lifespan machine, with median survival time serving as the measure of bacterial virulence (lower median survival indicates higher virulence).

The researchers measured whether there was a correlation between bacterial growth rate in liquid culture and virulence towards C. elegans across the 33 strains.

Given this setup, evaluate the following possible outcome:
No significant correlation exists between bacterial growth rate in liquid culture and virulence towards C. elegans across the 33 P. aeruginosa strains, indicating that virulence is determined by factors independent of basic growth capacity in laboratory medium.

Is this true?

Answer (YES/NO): YES